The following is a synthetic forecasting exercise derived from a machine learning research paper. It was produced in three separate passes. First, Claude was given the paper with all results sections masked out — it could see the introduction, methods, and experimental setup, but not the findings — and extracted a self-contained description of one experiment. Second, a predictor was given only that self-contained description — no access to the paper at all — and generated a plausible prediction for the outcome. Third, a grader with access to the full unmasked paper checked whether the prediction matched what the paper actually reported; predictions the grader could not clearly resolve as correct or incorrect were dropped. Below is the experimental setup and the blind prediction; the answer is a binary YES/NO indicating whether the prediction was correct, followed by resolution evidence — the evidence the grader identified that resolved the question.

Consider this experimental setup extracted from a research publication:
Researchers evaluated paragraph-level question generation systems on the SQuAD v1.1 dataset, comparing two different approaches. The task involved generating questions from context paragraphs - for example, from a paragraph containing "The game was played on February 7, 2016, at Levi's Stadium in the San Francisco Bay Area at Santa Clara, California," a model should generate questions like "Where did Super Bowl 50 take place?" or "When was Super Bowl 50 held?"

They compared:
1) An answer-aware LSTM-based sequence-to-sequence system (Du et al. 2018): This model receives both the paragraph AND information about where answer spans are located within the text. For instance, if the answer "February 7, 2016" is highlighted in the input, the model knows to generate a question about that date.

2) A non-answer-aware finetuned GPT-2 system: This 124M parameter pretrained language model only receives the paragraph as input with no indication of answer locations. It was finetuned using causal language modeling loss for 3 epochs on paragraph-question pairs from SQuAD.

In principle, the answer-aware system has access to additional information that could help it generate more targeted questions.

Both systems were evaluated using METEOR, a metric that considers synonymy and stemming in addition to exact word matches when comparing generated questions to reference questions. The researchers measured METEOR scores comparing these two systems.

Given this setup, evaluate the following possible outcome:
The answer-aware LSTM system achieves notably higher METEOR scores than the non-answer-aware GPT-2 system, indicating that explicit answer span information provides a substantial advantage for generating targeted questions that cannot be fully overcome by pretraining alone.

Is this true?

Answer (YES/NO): NO